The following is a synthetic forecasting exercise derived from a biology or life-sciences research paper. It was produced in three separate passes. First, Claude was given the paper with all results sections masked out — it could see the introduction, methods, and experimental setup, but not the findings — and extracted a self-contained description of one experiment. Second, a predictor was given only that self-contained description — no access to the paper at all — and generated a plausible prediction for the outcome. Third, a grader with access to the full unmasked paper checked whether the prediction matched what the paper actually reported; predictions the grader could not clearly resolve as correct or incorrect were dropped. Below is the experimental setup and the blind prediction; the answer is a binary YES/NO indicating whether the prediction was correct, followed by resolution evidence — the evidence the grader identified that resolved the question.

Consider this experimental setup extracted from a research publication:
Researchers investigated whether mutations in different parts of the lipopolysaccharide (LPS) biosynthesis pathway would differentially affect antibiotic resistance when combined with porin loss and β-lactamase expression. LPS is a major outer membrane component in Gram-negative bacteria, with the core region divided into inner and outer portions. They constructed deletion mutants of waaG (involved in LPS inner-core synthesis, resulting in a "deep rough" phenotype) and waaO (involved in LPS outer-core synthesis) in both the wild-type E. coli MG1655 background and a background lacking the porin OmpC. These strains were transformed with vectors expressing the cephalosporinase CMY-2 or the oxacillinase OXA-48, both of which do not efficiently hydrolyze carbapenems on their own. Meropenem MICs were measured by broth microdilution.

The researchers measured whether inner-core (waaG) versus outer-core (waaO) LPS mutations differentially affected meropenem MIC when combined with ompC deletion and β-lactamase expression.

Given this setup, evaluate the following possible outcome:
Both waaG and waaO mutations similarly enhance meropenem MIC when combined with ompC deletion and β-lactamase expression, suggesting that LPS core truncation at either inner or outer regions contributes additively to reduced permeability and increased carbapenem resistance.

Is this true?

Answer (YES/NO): NO